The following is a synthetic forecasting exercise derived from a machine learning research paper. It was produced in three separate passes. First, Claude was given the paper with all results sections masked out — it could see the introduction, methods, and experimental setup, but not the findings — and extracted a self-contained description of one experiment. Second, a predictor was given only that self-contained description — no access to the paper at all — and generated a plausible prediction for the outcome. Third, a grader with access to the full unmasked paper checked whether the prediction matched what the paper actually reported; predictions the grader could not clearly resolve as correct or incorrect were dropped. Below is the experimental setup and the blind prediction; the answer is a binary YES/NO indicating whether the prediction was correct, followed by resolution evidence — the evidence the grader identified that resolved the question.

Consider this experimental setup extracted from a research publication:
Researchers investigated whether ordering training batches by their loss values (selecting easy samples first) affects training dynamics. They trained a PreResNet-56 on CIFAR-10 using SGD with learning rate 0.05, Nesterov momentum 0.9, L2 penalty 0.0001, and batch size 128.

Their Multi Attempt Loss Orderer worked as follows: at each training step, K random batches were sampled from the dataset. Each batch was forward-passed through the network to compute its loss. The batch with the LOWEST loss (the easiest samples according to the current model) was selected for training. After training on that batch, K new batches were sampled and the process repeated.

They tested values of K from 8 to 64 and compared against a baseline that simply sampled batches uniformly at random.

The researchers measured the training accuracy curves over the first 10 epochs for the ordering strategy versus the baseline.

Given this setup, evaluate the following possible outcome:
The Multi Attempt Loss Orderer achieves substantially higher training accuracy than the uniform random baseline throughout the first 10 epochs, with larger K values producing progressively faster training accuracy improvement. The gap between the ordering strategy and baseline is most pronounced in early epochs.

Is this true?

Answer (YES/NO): NO